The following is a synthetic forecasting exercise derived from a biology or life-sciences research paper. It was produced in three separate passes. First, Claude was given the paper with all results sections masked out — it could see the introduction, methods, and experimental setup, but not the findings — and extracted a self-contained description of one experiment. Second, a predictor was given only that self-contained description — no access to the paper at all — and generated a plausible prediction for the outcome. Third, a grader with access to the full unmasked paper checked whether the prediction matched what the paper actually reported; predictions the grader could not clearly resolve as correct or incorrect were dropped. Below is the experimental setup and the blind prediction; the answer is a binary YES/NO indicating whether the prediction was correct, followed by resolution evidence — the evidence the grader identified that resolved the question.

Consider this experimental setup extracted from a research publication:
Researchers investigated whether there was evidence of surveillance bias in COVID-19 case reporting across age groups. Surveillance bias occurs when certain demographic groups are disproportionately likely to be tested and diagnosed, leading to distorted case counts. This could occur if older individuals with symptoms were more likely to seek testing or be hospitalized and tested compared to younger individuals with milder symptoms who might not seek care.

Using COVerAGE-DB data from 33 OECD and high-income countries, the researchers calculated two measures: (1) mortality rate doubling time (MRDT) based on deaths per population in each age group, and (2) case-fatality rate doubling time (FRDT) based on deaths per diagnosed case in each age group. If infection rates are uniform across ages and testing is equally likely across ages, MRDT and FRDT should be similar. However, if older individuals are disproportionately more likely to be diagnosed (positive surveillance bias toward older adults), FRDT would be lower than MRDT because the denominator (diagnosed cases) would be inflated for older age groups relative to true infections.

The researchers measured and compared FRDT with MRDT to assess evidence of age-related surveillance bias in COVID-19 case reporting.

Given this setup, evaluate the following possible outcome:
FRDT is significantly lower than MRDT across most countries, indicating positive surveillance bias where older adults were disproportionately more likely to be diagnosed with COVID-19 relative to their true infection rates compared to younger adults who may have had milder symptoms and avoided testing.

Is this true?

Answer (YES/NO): NO